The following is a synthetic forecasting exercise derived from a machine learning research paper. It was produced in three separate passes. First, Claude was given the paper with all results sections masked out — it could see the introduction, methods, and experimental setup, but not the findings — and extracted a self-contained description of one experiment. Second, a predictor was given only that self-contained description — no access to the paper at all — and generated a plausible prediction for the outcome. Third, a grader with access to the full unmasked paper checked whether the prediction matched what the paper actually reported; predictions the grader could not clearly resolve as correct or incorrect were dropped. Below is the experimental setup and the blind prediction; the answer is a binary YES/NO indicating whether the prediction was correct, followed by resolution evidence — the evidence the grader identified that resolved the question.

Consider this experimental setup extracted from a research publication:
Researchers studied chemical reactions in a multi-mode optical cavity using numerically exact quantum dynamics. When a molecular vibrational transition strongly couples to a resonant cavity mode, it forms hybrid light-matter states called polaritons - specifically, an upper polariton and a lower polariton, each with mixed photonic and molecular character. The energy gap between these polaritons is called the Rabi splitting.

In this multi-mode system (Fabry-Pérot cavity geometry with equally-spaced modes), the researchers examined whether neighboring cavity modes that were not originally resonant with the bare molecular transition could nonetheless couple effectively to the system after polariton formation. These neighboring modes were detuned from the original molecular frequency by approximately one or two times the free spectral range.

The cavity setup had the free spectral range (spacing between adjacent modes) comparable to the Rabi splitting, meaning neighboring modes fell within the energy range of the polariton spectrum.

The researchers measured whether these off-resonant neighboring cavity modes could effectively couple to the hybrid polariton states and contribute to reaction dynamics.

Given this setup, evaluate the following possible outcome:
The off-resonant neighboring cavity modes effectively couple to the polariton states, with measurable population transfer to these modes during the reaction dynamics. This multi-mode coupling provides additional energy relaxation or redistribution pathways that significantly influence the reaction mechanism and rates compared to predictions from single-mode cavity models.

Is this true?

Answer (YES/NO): YES